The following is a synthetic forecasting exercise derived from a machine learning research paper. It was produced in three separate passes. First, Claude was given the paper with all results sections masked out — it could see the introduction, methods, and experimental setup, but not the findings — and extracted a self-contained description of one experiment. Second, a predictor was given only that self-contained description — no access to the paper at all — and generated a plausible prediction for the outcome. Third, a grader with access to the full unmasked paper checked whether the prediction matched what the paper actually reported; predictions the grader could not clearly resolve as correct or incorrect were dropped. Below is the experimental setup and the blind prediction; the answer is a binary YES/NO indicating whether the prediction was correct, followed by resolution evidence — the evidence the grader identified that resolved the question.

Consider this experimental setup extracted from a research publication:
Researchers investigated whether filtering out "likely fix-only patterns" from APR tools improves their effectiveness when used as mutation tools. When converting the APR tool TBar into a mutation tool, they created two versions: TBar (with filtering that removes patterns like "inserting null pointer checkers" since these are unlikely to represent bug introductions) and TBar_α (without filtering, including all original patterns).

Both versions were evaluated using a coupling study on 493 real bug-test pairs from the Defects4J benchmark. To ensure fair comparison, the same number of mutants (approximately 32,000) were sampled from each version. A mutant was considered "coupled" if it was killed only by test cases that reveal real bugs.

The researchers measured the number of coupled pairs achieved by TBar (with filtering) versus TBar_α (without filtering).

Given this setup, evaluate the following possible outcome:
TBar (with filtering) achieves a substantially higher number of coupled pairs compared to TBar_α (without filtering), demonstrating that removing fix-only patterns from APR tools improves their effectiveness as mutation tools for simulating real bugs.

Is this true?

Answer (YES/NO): NO